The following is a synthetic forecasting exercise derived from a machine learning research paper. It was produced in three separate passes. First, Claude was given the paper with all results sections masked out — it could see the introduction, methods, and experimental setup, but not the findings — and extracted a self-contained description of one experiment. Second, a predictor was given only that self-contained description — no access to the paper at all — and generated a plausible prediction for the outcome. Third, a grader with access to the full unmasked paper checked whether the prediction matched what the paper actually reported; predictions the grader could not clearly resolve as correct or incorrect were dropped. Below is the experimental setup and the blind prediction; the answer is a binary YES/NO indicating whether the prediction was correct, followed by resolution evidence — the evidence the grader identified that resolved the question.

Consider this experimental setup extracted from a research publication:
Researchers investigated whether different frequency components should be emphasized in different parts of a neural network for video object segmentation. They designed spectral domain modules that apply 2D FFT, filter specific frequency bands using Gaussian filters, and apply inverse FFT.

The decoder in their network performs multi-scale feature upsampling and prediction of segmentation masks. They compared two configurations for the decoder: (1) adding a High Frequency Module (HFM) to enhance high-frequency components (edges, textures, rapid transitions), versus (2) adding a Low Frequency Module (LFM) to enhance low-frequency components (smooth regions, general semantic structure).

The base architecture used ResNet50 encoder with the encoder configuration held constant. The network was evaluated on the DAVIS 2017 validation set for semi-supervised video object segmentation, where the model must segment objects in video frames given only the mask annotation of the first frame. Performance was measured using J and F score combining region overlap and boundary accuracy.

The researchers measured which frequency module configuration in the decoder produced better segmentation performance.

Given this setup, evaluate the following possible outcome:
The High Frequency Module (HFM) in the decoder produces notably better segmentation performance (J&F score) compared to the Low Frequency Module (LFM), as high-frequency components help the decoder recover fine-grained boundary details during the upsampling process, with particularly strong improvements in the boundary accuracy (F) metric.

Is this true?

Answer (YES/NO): NO